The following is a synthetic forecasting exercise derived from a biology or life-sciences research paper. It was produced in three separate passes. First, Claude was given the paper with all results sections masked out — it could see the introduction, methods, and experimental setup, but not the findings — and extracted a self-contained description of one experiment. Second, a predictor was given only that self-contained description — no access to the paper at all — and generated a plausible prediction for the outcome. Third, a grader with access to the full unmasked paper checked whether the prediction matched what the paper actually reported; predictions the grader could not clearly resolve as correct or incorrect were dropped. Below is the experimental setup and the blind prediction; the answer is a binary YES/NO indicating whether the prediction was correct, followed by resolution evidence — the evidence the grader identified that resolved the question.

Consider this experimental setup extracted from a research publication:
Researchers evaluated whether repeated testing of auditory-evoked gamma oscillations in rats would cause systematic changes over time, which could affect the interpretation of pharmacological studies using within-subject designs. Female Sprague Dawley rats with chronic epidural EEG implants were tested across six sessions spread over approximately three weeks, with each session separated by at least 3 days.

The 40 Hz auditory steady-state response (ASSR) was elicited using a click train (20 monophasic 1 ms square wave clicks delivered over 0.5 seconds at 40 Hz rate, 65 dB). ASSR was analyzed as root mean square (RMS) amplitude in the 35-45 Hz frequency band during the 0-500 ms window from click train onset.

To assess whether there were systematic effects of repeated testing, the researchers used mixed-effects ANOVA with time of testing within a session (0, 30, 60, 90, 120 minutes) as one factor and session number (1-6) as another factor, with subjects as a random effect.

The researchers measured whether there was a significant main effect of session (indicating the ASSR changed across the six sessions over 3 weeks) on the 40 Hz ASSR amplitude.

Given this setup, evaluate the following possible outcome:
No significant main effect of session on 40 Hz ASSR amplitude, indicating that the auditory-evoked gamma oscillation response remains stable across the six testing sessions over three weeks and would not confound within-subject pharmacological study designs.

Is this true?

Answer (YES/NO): YES